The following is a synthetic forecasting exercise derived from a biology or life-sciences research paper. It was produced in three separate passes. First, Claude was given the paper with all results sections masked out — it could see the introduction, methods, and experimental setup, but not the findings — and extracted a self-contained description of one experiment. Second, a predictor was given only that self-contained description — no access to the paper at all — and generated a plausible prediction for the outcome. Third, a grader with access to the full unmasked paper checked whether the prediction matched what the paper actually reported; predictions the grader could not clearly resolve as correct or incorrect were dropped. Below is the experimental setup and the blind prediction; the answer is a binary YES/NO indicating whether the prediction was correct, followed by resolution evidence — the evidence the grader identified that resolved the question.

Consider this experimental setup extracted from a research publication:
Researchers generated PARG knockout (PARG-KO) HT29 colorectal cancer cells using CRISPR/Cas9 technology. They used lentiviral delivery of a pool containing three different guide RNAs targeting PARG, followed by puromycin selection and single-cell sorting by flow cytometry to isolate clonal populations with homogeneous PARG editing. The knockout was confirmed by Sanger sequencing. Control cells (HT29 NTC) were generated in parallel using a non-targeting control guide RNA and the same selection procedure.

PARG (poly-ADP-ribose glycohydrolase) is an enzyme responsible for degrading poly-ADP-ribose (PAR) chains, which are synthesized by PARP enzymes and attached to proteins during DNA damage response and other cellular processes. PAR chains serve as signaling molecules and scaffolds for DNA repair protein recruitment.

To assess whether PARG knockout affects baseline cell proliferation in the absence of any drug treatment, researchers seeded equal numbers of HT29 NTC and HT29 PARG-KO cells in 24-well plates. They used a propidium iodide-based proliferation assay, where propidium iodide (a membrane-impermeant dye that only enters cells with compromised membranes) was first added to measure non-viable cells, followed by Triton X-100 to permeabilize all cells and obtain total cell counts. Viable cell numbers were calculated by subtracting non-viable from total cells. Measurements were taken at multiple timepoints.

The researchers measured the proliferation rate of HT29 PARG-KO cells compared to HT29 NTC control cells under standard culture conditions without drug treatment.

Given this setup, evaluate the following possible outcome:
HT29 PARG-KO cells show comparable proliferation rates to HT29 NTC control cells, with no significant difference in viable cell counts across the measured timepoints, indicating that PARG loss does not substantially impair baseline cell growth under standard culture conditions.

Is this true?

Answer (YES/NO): YES